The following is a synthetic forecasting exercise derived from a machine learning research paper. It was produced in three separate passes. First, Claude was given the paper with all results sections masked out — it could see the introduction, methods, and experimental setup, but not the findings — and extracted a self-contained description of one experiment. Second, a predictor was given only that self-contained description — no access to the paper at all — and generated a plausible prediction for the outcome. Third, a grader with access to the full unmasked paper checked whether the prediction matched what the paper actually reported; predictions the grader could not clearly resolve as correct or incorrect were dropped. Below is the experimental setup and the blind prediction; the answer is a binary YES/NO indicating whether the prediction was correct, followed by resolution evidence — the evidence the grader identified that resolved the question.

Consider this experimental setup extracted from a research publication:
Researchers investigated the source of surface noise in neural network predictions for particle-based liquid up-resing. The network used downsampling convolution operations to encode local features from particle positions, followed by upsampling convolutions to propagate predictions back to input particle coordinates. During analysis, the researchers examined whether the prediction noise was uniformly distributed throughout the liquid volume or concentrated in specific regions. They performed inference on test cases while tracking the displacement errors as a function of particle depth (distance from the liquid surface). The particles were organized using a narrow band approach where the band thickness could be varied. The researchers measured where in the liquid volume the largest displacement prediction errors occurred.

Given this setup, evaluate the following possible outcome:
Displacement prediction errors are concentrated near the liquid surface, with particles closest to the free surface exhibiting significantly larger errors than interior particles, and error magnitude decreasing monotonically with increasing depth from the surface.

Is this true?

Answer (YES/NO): NO